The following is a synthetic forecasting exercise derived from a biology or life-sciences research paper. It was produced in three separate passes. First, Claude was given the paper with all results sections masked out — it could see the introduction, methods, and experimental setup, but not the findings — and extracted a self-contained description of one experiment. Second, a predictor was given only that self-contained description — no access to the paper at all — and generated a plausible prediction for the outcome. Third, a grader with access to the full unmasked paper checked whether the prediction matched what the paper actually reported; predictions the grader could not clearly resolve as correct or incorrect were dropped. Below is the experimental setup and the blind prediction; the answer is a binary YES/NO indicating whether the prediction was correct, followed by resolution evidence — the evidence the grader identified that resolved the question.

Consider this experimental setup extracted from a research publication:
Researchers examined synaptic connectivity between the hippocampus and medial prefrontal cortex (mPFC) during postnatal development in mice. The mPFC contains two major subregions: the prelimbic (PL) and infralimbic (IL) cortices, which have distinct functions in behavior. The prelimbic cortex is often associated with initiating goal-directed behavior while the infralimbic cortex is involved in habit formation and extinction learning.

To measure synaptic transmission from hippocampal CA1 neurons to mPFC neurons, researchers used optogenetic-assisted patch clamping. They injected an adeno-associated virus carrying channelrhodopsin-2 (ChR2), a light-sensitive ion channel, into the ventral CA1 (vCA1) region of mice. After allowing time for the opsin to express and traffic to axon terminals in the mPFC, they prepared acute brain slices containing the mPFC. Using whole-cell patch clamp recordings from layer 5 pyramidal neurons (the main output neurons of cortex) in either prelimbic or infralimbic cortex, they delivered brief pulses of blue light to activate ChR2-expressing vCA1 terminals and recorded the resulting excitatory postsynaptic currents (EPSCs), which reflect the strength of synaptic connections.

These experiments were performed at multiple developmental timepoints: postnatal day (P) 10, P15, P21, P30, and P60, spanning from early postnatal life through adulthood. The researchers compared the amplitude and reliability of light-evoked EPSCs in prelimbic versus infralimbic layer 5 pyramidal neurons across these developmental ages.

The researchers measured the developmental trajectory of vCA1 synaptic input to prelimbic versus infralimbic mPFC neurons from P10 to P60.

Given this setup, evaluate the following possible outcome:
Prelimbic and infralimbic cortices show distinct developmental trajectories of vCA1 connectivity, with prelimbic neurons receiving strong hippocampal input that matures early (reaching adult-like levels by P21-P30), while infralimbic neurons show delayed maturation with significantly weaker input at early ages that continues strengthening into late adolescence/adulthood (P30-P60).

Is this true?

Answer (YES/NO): NO